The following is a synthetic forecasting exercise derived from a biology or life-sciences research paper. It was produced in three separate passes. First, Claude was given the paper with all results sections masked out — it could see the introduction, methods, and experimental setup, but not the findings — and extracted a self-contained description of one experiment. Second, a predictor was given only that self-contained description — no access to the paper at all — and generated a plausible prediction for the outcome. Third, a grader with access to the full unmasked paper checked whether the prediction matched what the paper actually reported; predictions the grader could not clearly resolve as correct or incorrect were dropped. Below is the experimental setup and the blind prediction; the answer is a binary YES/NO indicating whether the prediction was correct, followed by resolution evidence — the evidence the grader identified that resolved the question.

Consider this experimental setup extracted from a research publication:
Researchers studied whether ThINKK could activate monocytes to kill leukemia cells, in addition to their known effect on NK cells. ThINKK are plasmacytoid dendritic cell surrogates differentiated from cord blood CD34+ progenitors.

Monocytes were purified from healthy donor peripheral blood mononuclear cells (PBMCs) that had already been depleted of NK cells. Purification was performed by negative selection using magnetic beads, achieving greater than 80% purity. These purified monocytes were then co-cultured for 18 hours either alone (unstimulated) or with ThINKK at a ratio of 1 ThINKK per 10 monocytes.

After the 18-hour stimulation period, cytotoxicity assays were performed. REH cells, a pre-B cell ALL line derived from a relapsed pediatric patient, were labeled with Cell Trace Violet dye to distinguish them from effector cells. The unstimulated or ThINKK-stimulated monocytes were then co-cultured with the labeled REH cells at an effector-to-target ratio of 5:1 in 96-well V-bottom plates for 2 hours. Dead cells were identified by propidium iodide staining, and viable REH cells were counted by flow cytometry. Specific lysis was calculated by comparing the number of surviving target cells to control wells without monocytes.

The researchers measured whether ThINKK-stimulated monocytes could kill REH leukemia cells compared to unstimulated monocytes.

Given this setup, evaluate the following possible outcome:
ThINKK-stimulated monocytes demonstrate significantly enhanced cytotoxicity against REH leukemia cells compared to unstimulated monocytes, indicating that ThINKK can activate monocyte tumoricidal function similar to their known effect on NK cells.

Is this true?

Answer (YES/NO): NO